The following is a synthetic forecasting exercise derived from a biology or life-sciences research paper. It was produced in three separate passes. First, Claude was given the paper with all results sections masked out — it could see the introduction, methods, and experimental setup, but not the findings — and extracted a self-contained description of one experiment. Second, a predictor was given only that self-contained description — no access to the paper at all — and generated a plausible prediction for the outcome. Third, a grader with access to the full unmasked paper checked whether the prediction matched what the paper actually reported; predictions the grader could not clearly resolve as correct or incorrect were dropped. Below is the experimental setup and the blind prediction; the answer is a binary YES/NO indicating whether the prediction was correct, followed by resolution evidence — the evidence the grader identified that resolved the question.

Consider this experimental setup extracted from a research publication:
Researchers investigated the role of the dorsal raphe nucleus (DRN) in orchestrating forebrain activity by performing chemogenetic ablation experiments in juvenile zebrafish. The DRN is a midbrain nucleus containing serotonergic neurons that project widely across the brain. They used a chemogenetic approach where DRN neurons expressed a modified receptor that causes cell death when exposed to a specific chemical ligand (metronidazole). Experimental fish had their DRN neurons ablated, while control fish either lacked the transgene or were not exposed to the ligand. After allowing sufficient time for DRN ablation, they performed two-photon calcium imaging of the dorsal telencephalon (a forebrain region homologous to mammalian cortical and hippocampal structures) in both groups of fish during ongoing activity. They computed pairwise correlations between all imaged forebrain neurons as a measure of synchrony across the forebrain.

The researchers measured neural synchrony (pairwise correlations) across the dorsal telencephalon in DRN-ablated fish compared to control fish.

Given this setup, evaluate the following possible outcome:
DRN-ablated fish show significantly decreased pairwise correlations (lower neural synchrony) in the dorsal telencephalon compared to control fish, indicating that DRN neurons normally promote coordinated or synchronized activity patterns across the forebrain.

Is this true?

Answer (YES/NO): YES